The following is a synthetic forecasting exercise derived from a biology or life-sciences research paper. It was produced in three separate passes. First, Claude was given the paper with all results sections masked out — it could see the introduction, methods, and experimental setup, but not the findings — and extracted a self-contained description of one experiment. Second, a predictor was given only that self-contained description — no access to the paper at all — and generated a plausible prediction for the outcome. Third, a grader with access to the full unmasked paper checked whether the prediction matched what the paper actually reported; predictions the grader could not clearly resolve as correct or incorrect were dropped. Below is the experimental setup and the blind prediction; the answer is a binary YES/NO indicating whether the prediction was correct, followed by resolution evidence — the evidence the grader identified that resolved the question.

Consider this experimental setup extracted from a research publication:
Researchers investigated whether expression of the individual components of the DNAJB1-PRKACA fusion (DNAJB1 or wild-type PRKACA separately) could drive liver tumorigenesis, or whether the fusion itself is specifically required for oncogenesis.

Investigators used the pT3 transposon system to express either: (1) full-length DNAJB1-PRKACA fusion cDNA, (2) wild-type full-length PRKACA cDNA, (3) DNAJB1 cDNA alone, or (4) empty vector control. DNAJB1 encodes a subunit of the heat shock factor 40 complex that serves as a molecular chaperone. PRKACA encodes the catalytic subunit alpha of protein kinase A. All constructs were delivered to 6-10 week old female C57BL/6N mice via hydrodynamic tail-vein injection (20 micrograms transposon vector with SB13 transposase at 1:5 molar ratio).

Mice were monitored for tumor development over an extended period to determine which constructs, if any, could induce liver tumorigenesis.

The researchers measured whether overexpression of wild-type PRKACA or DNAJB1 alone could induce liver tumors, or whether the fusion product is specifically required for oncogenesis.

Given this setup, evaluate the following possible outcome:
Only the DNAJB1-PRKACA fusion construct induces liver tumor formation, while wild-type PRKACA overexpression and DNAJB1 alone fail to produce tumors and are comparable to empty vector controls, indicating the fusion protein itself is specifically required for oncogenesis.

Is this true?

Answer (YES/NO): NO